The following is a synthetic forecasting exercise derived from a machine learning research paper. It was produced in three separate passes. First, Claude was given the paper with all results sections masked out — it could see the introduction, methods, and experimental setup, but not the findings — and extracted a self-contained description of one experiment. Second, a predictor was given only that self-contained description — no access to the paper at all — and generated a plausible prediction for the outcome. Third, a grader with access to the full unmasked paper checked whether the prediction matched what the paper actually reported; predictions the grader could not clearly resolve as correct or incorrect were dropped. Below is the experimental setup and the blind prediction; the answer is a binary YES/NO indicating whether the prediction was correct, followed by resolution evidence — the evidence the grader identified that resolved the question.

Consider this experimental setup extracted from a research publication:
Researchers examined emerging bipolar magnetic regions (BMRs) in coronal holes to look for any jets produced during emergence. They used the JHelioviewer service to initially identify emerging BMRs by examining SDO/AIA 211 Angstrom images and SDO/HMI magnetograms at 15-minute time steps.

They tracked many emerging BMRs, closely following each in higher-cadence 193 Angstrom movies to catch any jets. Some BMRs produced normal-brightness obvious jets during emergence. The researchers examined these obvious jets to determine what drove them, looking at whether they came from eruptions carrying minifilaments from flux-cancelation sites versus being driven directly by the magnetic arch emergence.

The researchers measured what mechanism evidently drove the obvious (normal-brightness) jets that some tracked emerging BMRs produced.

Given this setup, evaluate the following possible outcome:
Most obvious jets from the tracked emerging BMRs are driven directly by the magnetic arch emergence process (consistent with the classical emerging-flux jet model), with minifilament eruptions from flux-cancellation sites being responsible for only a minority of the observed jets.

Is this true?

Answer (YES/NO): NO